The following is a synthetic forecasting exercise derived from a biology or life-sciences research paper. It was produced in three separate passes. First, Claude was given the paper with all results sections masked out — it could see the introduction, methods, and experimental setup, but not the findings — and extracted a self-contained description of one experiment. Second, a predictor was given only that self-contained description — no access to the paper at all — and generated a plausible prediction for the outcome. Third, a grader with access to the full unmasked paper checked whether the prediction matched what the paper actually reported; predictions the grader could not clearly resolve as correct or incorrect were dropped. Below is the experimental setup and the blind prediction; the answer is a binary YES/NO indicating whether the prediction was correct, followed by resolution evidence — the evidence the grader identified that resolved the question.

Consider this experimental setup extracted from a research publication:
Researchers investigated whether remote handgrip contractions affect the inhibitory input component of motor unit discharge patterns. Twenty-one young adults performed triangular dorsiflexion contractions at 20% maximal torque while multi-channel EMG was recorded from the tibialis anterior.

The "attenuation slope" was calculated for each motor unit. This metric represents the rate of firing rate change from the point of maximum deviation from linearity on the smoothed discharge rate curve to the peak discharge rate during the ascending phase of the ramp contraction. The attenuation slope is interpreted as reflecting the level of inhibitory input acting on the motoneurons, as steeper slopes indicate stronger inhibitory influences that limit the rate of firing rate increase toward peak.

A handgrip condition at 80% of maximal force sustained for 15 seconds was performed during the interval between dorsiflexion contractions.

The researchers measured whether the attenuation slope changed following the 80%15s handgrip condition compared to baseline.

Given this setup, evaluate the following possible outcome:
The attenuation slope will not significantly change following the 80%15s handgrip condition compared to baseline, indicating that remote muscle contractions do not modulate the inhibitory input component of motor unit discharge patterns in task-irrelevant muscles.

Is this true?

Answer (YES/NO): NO